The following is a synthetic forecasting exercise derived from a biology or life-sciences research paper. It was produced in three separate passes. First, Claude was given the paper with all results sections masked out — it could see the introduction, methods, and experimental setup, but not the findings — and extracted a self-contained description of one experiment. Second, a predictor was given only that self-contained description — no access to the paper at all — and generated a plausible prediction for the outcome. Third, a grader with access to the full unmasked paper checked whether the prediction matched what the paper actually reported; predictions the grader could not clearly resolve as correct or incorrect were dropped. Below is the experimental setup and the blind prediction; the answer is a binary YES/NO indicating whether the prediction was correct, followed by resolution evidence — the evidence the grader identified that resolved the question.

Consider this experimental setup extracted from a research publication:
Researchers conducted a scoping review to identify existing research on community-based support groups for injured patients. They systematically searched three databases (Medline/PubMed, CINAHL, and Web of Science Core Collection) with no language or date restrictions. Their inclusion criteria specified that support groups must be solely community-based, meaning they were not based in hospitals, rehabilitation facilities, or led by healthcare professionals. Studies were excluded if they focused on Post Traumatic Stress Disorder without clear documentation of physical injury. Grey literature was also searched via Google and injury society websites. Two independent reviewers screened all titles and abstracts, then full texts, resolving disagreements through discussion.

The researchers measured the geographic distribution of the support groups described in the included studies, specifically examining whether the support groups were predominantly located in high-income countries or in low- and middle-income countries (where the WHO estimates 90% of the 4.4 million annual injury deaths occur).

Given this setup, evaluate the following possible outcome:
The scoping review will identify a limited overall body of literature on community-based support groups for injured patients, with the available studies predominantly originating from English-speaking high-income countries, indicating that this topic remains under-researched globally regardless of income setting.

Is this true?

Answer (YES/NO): YES